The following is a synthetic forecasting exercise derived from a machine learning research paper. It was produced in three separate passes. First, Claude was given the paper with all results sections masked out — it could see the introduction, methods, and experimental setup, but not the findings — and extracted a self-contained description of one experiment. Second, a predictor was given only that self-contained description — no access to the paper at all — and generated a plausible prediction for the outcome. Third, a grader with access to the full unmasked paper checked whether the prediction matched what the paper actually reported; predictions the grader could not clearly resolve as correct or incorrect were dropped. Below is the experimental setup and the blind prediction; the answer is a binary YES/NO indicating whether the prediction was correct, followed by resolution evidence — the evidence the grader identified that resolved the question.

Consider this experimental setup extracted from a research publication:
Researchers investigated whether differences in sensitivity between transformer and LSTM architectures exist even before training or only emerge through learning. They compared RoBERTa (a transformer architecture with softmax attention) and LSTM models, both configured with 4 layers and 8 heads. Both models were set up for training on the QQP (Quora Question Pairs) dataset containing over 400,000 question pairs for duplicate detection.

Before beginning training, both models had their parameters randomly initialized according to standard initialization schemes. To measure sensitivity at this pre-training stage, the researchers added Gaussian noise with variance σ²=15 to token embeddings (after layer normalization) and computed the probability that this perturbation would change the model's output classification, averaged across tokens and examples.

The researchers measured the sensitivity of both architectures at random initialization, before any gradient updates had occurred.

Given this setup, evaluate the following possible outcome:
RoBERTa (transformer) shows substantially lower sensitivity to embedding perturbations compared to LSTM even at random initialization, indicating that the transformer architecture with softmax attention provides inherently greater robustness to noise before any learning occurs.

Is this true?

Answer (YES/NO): YES